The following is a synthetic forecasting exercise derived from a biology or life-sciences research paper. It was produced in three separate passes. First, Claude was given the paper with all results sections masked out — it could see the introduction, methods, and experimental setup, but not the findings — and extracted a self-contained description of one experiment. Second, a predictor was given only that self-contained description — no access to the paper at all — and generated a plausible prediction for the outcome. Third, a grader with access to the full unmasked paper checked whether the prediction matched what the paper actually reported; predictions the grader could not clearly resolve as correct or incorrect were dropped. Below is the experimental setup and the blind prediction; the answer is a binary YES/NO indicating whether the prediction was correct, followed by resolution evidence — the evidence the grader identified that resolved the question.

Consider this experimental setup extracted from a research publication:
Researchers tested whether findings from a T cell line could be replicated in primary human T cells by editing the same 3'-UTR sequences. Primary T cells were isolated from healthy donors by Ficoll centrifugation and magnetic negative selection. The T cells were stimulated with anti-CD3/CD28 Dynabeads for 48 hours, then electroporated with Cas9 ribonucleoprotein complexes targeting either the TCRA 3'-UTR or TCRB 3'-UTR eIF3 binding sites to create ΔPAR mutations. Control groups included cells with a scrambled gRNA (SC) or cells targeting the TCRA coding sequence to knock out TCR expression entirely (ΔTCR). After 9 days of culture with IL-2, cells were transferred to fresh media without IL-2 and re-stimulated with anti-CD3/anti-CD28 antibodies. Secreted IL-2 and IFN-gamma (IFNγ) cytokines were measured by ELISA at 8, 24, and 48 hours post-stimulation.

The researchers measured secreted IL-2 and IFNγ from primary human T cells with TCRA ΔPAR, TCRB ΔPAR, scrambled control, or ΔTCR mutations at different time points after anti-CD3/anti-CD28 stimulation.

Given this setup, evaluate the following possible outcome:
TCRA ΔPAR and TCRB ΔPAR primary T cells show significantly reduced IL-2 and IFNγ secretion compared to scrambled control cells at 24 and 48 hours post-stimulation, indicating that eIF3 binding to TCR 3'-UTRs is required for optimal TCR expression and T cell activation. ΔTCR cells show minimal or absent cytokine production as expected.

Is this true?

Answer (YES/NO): YES